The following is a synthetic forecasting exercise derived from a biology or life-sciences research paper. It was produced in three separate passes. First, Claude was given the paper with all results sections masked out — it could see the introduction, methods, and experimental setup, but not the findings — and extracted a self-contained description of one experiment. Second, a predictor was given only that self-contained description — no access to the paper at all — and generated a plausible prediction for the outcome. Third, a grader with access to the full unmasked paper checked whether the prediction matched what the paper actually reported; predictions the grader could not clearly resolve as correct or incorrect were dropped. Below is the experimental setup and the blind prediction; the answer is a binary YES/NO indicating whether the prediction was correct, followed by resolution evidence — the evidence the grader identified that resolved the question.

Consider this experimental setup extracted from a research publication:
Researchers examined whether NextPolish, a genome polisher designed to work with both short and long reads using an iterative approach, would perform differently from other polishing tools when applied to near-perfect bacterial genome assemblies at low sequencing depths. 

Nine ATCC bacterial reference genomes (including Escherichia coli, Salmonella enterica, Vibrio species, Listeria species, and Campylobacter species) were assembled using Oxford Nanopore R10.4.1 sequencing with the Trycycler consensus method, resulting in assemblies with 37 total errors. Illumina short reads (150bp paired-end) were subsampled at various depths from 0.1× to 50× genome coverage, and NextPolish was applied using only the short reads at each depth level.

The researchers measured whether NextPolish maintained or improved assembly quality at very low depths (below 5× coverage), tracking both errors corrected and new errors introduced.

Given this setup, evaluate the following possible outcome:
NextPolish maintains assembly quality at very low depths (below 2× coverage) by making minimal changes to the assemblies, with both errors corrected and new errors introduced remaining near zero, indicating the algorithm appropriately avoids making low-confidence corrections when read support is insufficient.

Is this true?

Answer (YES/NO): NO